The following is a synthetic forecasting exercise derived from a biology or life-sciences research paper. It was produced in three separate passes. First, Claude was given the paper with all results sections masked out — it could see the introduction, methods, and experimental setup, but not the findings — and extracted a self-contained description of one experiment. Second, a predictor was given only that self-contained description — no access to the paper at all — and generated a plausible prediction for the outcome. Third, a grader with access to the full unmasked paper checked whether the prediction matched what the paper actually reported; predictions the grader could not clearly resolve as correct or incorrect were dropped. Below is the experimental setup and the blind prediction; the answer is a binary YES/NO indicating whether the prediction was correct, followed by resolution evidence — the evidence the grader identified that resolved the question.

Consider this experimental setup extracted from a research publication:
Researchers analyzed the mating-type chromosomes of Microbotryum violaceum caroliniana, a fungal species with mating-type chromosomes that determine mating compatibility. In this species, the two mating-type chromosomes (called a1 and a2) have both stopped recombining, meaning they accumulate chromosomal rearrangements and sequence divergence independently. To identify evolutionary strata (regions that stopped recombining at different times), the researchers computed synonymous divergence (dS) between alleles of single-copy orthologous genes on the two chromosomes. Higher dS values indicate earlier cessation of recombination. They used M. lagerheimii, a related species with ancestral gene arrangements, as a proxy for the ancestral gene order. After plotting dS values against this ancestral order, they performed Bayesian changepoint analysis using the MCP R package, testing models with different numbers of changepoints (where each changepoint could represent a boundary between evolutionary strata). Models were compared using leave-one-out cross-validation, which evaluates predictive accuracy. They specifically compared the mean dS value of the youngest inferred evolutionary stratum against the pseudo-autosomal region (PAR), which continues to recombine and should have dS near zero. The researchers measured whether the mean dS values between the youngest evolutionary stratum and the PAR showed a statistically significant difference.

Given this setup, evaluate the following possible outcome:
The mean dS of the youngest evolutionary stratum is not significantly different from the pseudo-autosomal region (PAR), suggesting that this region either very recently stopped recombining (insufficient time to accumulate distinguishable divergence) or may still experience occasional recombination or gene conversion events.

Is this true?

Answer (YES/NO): YES